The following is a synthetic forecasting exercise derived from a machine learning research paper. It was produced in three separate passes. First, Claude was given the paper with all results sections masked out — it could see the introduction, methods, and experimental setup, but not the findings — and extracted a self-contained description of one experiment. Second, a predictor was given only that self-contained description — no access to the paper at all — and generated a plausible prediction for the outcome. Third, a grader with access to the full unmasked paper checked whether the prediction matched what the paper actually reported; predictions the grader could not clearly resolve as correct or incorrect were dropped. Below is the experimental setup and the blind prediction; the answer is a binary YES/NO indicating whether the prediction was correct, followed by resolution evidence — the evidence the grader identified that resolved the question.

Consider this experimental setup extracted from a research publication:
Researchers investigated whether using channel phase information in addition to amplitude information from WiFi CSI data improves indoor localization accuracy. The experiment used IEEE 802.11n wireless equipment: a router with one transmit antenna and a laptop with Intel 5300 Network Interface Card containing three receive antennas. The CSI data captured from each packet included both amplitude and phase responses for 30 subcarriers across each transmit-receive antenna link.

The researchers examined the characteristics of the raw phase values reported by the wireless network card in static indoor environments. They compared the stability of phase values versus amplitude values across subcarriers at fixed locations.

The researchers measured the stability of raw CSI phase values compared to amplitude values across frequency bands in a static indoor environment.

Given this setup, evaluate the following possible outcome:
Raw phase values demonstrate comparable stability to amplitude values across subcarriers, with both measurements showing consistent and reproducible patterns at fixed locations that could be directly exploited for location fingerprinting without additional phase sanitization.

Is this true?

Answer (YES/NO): NO